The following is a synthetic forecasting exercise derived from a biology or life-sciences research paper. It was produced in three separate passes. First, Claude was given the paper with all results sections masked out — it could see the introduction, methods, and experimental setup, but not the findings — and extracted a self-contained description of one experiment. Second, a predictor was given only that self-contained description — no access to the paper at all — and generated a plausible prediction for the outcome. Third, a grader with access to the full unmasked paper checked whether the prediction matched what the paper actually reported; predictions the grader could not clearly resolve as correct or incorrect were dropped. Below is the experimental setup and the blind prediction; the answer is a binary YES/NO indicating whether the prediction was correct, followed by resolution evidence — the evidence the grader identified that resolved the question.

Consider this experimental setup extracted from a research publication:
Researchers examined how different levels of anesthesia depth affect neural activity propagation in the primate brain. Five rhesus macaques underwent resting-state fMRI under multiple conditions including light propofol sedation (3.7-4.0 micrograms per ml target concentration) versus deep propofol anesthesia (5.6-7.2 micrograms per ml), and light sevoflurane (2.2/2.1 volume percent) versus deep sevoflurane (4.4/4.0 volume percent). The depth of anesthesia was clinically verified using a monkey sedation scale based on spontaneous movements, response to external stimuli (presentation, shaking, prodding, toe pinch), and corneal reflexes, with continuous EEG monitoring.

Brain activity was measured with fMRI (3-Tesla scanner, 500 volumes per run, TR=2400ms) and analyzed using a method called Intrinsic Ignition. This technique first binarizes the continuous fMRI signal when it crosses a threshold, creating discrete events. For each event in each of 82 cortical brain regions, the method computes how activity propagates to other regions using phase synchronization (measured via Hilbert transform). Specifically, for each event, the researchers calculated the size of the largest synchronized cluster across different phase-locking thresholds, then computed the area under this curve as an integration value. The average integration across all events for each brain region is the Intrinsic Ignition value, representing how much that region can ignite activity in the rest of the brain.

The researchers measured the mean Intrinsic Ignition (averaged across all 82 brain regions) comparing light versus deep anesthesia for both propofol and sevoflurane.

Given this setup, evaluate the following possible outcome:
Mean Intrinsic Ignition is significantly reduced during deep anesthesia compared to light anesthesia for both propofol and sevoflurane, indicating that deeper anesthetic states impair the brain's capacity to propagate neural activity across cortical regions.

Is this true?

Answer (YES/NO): NO